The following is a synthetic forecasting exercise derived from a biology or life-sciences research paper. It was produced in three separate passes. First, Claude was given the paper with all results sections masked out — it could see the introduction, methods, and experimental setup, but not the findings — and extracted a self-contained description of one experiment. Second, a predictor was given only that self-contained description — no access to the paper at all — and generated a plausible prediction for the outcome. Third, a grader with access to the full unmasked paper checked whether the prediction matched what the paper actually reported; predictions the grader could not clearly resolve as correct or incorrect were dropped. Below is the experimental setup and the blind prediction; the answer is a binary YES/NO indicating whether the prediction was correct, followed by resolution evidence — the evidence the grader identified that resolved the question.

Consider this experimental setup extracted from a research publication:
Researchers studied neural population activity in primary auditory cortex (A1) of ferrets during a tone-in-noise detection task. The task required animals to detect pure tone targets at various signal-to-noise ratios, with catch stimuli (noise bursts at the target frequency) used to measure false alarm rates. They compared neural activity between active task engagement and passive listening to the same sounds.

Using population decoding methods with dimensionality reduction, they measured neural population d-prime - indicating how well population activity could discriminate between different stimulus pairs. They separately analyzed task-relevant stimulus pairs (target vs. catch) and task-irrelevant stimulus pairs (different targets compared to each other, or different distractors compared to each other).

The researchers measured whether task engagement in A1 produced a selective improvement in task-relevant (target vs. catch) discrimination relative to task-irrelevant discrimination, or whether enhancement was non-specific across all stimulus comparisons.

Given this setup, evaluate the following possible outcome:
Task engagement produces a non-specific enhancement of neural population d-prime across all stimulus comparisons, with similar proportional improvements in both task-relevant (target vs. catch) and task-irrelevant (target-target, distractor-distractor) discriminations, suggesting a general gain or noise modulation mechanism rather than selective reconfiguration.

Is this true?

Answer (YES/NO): YES